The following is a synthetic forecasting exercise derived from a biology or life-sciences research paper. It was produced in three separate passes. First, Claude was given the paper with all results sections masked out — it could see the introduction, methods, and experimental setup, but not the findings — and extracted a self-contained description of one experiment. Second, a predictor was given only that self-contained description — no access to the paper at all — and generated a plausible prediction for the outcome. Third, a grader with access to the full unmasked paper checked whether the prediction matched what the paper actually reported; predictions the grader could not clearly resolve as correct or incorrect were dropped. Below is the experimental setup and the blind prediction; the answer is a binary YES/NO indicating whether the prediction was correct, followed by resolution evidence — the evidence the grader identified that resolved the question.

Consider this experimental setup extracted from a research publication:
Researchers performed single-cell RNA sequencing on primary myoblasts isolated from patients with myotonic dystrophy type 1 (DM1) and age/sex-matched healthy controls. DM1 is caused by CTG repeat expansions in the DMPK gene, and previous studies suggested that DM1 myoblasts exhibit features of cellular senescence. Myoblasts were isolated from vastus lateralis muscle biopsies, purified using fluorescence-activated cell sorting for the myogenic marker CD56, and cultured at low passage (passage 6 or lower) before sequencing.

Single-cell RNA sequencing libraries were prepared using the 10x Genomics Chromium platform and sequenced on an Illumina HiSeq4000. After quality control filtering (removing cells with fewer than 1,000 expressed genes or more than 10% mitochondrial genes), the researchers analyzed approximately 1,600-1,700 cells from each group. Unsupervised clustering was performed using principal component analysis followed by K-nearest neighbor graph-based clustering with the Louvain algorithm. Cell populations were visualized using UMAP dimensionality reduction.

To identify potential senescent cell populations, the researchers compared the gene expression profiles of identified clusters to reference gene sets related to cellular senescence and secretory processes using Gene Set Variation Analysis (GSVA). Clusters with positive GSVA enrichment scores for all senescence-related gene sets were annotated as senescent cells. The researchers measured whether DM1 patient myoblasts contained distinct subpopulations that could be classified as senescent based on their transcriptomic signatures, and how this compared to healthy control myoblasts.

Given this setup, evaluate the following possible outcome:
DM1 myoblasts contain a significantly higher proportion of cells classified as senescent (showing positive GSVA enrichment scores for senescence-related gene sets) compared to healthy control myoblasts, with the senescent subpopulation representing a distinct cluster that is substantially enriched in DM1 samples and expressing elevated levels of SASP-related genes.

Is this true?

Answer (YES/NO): YES